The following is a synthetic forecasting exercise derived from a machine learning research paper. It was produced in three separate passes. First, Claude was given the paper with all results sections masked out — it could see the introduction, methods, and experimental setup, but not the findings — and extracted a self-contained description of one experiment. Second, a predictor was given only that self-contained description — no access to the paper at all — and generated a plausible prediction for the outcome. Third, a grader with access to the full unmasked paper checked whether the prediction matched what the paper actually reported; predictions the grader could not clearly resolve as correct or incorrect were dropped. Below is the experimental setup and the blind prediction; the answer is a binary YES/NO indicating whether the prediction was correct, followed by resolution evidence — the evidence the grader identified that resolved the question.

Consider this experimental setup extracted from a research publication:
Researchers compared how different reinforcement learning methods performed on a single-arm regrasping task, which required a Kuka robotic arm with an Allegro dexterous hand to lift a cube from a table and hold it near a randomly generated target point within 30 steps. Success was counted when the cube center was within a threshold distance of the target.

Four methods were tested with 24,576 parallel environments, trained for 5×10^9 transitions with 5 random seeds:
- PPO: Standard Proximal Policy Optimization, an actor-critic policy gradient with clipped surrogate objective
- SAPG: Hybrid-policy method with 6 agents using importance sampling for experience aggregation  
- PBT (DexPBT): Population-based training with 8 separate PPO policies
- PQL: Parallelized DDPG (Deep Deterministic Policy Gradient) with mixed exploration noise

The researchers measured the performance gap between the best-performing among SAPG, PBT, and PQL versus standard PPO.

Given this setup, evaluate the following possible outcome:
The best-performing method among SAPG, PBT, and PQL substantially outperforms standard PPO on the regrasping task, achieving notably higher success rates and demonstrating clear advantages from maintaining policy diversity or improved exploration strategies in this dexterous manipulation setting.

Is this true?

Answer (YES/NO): YES